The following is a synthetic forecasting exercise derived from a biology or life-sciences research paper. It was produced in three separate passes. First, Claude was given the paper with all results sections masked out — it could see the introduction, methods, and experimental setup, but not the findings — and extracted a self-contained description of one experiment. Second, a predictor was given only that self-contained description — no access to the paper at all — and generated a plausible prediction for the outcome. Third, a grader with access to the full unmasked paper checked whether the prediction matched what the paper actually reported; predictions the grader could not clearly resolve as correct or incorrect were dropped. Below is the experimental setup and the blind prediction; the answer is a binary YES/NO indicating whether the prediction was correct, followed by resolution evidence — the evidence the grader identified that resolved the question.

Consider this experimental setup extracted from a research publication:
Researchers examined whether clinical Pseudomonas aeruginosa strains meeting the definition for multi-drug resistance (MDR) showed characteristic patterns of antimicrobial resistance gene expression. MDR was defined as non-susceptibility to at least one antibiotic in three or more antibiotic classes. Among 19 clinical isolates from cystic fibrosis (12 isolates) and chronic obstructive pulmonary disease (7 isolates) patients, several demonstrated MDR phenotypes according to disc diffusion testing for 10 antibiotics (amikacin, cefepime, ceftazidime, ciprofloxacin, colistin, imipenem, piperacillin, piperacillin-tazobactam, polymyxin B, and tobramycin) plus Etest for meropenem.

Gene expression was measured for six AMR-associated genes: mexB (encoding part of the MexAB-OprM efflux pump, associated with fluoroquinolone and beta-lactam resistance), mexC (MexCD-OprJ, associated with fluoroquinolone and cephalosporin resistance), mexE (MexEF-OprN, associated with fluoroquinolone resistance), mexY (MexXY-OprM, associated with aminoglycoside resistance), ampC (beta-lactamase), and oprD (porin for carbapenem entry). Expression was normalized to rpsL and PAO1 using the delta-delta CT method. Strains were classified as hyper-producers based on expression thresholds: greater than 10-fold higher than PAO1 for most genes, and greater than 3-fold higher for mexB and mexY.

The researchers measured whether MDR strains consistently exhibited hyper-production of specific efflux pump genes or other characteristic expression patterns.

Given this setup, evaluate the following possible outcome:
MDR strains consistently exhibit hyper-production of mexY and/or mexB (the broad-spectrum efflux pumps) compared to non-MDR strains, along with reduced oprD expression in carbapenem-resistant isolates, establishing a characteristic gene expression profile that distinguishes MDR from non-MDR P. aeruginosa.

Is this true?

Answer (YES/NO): NO